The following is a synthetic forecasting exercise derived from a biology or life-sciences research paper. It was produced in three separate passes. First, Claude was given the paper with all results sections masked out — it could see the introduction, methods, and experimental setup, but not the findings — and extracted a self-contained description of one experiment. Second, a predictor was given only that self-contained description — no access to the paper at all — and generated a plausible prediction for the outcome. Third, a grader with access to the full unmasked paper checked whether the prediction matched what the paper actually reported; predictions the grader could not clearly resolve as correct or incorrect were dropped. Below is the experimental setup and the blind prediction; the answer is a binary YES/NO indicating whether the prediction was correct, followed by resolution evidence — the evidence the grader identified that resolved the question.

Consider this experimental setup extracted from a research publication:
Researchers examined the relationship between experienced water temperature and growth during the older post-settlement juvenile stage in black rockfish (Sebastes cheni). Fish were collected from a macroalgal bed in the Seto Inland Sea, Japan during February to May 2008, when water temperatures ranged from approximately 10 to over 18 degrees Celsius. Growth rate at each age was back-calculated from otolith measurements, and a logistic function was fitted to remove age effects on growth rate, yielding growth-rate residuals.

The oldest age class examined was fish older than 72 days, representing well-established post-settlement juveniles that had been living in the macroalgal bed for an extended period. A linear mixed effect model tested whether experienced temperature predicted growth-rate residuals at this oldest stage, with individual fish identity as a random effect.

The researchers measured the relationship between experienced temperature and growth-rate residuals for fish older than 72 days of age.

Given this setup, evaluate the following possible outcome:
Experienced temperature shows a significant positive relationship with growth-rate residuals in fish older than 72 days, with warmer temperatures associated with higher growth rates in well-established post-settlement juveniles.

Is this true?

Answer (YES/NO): NO